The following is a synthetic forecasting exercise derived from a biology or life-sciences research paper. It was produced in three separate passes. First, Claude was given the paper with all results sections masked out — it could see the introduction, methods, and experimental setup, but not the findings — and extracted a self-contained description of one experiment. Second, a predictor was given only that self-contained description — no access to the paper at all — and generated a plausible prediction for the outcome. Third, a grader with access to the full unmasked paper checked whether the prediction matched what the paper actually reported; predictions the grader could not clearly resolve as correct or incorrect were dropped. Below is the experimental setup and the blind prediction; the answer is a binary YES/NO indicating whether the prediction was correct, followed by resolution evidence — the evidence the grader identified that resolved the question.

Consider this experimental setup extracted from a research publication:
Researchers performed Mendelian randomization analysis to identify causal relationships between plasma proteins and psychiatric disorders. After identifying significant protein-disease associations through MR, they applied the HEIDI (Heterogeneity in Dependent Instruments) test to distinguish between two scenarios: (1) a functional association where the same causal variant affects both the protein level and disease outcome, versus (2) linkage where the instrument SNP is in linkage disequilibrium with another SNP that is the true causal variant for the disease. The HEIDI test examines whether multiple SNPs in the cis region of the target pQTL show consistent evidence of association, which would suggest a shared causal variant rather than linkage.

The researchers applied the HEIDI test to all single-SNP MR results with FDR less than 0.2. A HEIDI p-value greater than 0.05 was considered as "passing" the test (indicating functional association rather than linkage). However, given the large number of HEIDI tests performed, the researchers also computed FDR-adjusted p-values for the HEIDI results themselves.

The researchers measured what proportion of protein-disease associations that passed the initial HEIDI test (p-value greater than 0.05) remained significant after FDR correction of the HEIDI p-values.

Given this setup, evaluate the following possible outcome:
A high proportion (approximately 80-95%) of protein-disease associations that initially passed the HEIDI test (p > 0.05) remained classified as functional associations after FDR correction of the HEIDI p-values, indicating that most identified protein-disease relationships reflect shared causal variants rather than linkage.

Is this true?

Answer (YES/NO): YES